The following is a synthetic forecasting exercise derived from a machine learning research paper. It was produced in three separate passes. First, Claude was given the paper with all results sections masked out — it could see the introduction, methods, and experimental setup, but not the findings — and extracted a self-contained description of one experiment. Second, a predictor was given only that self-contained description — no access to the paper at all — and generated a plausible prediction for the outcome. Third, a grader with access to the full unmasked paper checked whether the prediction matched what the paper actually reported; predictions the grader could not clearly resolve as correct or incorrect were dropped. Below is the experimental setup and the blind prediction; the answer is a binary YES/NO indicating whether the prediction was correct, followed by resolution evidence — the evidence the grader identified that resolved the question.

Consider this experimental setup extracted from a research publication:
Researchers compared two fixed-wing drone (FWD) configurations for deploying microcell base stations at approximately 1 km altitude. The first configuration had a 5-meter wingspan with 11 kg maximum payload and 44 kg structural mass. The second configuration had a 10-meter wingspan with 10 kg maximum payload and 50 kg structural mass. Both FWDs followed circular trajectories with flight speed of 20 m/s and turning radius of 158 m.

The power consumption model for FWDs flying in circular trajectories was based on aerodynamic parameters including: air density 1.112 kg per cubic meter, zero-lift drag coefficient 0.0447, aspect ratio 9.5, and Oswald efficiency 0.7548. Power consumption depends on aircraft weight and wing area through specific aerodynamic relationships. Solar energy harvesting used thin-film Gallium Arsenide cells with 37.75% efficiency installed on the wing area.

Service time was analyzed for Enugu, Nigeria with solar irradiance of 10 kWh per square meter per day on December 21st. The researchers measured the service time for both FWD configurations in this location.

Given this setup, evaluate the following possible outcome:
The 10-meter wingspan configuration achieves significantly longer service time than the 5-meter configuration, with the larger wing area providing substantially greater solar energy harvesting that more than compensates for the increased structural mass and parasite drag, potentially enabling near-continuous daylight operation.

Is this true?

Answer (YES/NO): NO